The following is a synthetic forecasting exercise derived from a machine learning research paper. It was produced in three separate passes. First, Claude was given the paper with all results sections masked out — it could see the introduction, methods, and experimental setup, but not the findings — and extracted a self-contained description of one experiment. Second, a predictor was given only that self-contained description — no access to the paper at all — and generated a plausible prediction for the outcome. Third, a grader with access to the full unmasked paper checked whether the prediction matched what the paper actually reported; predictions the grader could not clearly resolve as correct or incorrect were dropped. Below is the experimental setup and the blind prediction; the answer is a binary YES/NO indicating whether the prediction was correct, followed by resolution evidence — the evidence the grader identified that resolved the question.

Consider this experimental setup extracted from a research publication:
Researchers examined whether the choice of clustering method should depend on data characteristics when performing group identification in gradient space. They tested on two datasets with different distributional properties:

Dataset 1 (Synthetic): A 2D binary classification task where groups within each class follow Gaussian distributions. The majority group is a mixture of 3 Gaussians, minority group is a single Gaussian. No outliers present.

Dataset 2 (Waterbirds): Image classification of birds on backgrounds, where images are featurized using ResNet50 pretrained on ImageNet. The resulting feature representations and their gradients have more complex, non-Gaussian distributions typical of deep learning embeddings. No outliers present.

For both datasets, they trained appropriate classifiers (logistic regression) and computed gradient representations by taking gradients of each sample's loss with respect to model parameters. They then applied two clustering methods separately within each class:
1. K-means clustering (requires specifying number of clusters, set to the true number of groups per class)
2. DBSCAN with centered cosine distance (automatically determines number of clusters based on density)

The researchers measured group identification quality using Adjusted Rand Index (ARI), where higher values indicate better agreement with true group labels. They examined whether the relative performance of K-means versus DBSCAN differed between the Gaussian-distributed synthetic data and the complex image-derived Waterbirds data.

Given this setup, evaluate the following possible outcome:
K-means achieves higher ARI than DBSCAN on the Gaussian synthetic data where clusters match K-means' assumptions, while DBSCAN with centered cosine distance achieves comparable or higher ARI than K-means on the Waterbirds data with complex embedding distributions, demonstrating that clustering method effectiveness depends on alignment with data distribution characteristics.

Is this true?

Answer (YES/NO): YES